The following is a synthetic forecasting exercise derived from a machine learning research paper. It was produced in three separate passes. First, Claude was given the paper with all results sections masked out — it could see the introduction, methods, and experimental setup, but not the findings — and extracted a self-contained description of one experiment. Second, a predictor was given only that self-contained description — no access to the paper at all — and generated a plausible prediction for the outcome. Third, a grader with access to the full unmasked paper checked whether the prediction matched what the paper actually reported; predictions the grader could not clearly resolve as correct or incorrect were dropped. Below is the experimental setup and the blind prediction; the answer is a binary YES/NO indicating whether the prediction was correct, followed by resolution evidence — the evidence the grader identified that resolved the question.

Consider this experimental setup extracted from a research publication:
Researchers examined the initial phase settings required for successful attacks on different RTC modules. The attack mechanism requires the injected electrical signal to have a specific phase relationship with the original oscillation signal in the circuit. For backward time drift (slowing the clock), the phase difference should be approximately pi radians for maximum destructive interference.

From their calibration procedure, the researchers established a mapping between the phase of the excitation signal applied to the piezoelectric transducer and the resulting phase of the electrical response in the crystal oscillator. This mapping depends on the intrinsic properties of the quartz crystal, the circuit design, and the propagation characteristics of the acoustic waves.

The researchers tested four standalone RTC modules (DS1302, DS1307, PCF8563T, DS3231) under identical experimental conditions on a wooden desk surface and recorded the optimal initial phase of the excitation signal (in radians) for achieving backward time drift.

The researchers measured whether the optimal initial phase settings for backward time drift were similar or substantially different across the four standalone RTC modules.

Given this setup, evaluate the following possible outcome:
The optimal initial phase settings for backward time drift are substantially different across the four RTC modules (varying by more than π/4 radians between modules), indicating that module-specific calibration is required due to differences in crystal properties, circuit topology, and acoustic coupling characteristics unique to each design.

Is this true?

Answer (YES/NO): NO